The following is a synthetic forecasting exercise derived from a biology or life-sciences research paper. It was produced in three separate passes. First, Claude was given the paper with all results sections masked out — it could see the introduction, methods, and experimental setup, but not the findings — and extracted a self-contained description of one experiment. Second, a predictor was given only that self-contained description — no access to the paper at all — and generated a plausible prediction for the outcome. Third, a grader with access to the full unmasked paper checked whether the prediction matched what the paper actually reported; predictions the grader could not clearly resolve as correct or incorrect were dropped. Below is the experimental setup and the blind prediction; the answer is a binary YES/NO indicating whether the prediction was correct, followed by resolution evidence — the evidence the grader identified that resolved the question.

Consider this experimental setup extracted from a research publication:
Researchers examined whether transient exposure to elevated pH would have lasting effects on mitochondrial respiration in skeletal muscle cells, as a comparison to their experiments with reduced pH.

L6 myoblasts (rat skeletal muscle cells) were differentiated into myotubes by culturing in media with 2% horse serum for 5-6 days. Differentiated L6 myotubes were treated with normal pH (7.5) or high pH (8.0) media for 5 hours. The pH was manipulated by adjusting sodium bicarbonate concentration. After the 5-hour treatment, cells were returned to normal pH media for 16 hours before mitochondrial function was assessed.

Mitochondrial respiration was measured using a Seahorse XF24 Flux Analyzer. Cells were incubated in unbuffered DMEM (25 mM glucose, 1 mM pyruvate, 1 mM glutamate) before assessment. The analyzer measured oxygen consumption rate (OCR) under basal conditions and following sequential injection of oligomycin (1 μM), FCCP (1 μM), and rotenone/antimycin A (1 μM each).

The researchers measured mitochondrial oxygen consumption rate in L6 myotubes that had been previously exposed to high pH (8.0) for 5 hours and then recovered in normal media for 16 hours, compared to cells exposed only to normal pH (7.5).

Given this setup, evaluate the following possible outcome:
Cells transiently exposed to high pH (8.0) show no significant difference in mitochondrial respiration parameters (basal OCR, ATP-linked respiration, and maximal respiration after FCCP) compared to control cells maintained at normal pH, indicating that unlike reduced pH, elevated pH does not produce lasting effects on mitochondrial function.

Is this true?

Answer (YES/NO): NO